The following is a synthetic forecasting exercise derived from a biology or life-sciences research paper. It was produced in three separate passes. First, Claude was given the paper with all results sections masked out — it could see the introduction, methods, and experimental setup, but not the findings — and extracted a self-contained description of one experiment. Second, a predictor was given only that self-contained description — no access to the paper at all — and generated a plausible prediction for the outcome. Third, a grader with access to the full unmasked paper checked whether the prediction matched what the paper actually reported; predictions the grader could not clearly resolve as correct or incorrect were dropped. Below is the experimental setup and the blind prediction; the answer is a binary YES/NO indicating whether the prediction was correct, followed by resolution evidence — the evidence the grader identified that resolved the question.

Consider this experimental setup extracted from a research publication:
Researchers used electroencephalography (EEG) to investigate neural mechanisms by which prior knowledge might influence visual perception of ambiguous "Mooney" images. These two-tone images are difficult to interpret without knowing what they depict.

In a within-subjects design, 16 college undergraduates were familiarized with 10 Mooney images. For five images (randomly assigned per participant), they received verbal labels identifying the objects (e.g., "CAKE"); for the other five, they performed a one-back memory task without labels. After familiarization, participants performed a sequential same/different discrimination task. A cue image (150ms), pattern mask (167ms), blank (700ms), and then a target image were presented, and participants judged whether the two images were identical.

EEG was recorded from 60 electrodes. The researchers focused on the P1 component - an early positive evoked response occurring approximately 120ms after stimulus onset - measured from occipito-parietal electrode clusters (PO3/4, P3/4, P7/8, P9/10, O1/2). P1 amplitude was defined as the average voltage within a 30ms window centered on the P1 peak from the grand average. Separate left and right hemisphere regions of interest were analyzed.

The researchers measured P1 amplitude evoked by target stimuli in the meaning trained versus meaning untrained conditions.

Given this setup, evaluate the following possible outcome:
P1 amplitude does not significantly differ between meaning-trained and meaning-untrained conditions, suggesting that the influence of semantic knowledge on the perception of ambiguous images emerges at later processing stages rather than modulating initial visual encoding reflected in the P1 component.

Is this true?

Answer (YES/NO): NO